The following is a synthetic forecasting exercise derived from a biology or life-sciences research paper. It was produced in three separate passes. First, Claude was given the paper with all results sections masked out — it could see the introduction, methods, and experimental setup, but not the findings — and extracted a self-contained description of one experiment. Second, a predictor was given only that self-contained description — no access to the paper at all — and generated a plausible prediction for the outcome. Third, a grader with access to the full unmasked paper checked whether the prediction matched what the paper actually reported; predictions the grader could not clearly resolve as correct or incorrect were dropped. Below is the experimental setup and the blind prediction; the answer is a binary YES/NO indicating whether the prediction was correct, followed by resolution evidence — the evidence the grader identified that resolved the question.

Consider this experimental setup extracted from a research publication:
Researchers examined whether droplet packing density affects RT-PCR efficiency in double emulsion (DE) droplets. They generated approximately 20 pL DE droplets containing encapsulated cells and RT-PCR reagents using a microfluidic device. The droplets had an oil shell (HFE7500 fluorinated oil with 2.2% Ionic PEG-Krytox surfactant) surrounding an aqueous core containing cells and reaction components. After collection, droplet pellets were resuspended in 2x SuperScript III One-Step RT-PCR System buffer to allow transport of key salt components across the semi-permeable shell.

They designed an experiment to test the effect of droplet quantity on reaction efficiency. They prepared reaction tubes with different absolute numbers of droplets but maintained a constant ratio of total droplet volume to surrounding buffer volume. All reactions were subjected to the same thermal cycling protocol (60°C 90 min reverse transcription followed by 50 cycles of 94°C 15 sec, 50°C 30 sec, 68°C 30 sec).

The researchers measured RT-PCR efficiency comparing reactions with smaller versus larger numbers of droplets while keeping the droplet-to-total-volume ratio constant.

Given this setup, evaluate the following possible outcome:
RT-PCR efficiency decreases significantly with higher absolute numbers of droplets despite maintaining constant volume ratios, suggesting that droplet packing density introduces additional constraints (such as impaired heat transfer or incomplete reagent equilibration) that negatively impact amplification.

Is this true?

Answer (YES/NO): YES